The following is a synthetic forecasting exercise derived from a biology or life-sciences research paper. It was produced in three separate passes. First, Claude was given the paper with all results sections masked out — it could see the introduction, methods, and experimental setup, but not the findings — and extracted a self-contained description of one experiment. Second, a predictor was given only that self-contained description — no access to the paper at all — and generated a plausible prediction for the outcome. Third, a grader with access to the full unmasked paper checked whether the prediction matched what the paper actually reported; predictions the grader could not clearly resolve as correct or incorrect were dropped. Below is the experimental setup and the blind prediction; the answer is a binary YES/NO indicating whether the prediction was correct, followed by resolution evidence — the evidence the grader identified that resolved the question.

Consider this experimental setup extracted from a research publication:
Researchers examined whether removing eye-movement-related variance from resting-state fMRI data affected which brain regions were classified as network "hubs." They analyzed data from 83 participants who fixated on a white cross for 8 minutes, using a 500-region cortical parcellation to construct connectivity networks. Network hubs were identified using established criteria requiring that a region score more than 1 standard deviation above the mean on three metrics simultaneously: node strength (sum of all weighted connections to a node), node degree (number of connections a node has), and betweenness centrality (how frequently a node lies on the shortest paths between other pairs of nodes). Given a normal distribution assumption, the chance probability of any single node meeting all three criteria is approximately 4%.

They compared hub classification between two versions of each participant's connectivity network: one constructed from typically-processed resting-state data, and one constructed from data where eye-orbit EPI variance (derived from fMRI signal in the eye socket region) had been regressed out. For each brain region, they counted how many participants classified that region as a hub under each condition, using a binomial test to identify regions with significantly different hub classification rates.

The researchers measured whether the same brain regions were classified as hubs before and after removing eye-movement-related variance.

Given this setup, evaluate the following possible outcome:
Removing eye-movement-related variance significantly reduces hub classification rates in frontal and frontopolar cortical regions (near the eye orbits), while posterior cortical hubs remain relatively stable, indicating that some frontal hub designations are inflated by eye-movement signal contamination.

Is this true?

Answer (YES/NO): NO